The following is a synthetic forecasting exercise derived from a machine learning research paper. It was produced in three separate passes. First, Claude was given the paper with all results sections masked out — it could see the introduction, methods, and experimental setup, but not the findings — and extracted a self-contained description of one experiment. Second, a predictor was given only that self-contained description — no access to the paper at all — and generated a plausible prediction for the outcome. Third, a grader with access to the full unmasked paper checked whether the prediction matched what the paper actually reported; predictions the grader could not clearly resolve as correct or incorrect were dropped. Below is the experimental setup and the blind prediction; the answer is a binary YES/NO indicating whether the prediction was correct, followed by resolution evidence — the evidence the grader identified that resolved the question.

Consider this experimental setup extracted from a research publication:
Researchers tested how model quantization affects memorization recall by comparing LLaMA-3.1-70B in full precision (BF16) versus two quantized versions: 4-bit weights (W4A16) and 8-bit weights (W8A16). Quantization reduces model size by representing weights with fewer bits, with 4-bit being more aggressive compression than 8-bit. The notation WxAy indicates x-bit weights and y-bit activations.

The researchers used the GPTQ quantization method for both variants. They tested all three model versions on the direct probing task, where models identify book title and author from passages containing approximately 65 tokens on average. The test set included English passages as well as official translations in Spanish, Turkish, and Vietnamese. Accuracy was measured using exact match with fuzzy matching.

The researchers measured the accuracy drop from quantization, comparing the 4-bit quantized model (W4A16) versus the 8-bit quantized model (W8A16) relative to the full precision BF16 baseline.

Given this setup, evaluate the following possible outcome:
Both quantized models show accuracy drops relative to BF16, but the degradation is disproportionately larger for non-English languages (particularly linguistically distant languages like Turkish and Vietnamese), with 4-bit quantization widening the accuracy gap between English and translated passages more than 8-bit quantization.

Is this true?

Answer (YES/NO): NO